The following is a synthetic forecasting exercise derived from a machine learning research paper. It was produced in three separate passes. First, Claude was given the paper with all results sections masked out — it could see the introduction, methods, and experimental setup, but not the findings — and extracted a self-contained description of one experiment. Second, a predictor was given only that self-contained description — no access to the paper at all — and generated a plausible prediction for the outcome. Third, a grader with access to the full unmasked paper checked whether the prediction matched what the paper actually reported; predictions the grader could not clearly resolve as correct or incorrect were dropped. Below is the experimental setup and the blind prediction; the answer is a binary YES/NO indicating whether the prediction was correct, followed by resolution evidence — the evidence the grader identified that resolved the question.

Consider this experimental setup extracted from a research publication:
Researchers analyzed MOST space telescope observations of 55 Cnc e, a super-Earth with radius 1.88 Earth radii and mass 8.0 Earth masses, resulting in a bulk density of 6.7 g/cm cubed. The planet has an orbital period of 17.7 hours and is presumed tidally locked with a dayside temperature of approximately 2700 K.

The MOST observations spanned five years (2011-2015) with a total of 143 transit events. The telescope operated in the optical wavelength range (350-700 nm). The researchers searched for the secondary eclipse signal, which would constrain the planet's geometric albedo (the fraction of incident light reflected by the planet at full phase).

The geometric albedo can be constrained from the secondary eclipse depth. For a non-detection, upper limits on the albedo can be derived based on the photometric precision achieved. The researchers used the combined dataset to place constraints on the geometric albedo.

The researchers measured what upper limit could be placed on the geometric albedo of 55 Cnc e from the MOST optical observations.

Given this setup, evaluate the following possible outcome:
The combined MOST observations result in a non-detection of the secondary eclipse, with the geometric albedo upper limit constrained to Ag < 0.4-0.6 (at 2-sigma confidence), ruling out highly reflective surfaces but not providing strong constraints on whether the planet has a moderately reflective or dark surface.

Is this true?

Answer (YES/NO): YES